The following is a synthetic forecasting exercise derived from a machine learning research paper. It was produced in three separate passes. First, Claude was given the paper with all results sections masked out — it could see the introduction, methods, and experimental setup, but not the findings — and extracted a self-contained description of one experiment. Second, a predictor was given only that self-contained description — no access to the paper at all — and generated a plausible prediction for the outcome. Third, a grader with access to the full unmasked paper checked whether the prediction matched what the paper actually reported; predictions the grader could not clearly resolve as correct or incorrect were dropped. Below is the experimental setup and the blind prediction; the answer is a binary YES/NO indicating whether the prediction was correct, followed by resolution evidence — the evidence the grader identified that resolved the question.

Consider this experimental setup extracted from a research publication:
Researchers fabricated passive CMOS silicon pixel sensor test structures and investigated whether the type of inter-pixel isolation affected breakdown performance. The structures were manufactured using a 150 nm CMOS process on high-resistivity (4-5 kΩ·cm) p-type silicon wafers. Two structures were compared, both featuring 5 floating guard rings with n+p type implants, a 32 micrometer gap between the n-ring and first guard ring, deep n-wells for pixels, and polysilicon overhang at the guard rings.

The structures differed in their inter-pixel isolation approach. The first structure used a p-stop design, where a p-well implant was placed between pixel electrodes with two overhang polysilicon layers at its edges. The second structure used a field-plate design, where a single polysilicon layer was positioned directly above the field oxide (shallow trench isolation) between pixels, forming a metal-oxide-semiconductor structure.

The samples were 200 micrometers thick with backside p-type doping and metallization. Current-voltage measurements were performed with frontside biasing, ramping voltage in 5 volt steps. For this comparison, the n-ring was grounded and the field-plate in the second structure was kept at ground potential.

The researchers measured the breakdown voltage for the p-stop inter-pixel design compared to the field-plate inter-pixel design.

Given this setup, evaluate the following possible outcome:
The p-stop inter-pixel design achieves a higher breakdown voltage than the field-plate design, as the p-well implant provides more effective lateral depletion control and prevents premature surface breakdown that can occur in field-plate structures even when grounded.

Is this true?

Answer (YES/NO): YES